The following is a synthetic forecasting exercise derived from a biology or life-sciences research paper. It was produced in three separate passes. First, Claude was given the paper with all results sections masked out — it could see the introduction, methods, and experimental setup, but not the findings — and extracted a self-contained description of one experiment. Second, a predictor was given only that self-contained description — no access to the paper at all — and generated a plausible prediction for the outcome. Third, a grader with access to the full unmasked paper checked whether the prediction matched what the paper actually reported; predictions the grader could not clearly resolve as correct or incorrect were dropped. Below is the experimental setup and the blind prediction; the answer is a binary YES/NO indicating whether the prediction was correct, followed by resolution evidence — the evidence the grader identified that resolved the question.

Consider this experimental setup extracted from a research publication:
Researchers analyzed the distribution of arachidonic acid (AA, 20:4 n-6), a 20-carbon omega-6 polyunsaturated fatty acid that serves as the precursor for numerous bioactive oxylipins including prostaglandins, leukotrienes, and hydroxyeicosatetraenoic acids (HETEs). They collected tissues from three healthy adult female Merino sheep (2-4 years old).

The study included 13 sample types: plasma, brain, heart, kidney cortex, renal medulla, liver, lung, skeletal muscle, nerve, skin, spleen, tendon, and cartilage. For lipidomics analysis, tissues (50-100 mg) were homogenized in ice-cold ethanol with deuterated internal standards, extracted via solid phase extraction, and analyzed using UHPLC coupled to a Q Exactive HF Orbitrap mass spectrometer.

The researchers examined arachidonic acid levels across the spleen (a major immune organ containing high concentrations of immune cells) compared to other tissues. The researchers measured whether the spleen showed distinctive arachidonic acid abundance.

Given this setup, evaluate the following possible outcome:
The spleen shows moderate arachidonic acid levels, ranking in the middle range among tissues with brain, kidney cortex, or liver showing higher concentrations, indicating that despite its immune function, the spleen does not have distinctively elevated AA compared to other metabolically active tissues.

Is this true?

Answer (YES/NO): YES